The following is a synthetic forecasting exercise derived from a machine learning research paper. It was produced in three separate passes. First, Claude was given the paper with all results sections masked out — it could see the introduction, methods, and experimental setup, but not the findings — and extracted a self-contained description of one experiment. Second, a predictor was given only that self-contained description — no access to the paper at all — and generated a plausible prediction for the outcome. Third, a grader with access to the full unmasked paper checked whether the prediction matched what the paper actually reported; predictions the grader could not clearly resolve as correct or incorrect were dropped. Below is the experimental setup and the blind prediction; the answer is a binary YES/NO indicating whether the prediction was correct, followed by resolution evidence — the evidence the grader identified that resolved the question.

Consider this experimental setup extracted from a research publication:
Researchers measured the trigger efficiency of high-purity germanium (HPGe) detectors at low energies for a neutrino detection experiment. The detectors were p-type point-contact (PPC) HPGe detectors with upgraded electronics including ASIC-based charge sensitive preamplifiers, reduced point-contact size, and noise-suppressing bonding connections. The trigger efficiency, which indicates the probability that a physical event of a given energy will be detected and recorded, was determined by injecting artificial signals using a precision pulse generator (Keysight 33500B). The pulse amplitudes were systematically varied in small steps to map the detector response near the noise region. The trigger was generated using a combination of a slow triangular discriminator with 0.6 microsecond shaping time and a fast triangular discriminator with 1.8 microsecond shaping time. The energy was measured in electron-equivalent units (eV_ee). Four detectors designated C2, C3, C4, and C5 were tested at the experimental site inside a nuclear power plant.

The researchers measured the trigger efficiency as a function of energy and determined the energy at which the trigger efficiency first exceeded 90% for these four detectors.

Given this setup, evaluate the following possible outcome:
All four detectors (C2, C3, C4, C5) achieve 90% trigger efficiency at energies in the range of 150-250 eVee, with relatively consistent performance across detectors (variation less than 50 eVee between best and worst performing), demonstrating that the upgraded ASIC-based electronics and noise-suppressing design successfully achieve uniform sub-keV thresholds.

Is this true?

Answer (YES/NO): NO